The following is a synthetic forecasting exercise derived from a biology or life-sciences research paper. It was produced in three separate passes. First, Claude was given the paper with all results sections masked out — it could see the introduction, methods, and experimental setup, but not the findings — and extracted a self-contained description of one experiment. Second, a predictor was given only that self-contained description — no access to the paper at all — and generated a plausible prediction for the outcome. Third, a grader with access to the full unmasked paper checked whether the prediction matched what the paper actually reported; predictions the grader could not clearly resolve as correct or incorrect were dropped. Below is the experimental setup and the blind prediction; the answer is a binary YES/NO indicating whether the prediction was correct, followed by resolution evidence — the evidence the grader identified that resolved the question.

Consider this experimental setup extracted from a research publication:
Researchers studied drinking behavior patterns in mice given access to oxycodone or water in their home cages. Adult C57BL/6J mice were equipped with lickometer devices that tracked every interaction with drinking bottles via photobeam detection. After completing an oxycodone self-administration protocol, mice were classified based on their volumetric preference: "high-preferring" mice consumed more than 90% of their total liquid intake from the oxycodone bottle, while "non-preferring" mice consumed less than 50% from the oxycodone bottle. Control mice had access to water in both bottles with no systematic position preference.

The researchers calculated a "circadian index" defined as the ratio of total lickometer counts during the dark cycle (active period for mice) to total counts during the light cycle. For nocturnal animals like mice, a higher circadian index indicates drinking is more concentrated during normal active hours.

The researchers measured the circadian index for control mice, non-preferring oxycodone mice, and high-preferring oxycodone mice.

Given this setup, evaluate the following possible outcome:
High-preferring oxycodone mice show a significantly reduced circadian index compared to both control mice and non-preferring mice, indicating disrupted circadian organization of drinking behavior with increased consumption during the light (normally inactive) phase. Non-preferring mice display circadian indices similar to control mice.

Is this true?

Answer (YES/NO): NO